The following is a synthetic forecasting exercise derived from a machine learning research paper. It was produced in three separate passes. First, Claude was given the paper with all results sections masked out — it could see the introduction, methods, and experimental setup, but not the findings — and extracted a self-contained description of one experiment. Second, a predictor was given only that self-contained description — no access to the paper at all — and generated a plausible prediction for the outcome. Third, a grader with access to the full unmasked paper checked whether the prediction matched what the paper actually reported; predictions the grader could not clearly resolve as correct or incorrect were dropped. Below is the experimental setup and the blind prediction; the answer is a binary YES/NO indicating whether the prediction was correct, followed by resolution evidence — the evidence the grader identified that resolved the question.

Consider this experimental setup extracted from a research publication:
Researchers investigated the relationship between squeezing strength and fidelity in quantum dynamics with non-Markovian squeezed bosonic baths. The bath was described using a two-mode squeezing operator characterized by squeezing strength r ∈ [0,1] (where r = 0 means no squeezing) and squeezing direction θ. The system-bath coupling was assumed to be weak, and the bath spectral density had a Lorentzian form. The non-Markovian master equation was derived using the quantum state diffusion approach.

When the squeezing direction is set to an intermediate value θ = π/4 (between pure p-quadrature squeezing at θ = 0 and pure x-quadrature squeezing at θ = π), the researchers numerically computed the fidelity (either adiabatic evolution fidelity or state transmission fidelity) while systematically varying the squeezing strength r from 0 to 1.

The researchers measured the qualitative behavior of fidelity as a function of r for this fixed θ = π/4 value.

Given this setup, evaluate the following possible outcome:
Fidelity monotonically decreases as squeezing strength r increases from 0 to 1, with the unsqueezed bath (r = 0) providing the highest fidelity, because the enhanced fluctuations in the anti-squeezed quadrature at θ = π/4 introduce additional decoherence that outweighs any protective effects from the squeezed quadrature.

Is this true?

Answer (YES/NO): NO